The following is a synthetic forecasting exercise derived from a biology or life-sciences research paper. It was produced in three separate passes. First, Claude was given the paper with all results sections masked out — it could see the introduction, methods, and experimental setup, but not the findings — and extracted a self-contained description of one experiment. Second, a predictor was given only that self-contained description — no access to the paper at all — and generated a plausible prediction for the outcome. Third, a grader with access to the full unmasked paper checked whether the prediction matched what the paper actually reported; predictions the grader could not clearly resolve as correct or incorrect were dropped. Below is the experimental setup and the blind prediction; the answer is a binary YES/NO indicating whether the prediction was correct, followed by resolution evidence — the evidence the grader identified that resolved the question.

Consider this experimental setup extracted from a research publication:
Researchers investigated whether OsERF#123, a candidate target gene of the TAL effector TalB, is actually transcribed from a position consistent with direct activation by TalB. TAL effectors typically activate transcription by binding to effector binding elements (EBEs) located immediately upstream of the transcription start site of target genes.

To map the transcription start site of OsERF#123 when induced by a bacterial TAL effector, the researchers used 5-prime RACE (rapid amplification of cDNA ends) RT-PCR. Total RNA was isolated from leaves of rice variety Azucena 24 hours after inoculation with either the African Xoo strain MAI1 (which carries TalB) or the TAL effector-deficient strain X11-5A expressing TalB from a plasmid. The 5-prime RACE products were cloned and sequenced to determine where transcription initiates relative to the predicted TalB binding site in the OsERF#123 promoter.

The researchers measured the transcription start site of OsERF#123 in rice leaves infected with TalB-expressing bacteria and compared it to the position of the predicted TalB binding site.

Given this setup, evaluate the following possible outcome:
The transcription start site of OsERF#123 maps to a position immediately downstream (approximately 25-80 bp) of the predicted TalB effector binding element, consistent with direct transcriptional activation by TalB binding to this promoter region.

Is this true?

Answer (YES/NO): YES